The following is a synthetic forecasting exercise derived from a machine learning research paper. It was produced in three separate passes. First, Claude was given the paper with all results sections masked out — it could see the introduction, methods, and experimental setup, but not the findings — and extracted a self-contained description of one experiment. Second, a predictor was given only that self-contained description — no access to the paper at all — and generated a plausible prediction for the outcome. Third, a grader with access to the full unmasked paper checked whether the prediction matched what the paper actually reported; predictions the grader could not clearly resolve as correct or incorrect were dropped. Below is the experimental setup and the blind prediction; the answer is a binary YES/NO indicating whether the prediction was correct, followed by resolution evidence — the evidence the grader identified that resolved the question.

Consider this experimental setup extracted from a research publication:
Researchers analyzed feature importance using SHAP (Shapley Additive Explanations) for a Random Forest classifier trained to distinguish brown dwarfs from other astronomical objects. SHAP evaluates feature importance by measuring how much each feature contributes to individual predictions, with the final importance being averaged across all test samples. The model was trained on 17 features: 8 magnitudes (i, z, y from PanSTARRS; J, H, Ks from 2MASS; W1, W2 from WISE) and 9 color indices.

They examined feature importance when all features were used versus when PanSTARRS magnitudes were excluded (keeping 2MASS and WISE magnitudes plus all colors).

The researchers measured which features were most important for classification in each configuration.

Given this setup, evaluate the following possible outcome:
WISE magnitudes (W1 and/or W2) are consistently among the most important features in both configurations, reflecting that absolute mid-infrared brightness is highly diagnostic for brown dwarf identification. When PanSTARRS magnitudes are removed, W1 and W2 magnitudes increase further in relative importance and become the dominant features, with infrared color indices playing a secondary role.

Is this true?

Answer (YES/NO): NO